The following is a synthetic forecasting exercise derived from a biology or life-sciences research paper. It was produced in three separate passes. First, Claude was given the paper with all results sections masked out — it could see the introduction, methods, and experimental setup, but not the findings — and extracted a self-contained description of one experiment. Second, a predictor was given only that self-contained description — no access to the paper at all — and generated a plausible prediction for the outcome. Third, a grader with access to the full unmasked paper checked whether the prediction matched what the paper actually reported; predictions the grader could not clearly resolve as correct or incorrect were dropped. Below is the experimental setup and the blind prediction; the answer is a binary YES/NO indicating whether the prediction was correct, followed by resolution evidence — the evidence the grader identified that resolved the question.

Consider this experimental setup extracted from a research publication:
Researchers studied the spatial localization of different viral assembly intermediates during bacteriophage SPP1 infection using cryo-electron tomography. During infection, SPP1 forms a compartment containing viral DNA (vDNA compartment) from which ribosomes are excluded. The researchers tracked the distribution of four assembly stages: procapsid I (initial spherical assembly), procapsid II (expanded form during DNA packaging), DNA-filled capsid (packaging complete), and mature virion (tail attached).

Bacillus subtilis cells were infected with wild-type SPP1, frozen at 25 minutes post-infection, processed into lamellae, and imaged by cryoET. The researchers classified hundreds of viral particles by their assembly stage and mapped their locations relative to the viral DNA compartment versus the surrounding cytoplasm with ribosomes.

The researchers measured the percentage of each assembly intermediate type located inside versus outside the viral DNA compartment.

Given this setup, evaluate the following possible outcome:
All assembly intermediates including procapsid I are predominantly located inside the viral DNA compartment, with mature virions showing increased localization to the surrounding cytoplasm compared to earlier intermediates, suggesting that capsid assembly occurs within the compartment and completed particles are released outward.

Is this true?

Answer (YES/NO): NO